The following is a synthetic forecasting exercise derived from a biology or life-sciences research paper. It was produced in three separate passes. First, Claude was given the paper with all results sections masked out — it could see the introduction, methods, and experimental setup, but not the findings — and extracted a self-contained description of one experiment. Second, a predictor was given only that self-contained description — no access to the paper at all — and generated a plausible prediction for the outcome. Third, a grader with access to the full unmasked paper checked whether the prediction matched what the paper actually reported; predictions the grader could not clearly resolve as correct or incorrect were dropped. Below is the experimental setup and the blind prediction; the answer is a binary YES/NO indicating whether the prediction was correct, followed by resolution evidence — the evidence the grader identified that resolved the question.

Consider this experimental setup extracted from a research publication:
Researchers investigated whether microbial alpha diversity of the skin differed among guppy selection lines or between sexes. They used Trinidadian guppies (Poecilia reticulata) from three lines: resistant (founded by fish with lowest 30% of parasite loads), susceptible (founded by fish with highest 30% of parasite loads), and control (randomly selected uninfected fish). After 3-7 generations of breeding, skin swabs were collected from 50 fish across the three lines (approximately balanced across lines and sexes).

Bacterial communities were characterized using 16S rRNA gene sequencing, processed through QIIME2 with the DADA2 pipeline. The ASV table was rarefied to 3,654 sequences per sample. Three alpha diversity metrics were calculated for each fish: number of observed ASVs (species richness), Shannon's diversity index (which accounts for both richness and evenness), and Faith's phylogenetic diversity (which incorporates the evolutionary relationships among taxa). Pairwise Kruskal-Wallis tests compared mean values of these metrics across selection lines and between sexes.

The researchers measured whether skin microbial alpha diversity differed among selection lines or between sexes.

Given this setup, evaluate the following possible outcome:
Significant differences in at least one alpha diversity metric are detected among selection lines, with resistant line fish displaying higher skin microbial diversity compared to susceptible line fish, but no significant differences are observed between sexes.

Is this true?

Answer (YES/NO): NO